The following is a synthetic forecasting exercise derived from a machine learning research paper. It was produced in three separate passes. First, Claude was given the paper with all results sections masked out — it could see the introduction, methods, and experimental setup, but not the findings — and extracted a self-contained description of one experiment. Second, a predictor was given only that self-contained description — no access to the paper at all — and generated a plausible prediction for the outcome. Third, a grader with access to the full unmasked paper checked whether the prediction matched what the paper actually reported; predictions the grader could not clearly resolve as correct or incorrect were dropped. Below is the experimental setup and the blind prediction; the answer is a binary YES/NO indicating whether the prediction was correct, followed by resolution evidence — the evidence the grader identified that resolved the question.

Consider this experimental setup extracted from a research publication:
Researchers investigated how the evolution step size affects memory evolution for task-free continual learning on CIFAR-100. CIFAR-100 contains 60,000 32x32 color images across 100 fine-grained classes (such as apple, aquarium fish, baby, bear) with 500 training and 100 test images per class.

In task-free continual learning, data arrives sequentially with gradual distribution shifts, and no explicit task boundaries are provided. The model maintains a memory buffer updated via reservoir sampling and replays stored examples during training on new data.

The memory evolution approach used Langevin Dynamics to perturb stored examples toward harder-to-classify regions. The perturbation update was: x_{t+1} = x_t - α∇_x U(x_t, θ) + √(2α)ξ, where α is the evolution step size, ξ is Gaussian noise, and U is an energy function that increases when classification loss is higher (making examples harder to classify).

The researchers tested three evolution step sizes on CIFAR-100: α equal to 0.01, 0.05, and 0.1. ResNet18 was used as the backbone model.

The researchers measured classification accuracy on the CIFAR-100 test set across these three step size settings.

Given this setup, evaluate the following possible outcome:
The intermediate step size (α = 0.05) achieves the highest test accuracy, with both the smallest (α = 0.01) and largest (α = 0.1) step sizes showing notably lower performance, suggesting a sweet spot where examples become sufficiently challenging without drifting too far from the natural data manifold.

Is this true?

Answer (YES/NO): NO